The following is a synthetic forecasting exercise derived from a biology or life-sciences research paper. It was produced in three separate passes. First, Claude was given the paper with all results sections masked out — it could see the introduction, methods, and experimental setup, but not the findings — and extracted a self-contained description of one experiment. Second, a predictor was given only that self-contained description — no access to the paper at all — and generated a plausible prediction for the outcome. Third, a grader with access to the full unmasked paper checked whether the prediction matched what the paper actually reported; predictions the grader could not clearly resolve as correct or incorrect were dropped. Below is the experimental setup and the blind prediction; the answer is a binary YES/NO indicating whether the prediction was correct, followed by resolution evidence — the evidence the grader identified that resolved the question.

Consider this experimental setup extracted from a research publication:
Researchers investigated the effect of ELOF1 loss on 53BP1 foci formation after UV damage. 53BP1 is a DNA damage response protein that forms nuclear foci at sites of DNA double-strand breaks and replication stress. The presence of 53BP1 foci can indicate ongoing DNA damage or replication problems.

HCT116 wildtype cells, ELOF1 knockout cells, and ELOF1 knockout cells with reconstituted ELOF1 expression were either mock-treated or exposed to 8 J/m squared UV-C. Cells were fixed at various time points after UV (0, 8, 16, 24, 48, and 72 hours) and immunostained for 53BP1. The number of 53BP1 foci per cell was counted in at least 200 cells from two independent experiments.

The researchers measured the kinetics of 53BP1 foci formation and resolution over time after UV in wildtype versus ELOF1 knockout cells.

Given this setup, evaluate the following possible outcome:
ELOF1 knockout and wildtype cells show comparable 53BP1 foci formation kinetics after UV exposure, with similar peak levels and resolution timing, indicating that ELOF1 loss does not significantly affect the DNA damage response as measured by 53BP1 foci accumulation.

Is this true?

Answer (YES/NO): NO